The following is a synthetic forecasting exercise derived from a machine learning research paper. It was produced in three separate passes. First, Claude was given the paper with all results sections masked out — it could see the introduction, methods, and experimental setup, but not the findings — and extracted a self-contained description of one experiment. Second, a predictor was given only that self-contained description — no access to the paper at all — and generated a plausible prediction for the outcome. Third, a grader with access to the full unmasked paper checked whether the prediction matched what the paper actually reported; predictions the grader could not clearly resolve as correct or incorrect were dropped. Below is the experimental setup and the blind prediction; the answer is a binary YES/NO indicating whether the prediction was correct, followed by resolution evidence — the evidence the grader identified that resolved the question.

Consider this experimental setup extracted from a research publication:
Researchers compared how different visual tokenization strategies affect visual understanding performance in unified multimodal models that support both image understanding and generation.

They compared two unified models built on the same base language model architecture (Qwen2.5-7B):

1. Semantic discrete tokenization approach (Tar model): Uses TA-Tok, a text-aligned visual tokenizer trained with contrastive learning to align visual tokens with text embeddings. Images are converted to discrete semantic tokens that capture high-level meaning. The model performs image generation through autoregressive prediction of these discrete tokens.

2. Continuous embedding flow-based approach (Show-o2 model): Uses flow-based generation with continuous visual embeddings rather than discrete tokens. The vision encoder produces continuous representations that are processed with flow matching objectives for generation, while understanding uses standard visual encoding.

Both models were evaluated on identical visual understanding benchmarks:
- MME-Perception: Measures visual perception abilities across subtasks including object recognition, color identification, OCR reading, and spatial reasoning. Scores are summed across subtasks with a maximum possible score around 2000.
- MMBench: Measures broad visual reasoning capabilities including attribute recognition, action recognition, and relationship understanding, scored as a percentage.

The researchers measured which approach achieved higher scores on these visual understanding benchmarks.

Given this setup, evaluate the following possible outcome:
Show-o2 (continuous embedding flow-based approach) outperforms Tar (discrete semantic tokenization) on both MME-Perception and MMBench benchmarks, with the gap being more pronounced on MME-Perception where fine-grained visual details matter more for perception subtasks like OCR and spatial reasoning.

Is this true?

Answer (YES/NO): NO